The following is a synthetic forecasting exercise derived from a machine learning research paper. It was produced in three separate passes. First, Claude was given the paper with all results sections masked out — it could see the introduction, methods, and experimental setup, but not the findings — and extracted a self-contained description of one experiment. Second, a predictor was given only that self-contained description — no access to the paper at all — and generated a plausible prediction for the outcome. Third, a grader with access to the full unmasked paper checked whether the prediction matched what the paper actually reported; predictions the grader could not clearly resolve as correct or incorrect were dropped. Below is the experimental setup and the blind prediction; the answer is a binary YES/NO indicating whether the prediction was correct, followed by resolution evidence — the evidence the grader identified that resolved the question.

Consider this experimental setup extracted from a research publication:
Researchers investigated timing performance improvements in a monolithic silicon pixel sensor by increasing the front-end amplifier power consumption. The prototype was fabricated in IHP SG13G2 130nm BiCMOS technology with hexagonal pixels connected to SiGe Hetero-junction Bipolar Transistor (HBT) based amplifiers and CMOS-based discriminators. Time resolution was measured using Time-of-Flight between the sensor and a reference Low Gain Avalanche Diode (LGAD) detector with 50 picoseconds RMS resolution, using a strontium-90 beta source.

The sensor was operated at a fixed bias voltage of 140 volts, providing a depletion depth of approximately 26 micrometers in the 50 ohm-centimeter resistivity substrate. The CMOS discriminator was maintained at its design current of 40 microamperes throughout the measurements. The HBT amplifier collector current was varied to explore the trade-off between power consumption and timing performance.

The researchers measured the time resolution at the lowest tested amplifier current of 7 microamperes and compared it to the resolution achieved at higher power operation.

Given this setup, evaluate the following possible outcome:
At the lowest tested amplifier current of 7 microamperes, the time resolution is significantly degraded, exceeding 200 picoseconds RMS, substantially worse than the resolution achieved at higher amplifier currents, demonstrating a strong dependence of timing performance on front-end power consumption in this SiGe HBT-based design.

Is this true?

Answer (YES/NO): NO